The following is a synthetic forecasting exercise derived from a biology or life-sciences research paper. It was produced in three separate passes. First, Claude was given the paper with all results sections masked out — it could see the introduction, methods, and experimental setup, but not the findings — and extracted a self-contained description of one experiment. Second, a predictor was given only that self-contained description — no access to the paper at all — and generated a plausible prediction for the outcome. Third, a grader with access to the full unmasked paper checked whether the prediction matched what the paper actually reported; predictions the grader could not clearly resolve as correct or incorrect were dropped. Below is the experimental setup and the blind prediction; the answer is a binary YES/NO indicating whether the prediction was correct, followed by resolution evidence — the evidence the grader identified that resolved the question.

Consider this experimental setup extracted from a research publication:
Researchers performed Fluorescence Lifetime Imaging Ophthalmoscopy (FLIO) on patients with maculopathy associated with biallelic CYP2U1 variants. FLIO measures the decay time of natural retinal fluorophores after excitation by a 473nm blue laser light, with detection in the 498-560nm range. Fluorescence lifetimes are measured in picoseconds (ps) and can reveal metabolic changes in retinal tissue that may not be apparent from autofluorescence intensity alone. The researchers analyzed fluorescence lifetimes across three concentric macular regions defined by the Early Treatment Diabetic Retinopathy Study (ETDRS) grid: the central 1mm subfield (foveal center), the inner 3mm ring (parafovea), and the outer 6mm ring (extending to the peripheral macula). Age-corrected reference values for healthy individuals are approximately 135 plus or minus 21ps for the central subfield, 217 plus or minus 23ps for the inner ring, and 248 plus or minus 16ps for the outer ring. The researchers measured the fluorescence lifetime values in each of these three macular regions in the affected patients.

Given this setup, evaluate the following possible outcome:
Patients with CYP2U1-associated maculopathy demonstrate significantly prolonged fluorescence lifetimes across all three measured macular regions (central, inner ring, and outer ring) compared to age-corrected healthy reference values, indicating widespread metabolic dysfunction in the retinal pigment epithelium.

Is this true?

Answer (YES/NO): NO